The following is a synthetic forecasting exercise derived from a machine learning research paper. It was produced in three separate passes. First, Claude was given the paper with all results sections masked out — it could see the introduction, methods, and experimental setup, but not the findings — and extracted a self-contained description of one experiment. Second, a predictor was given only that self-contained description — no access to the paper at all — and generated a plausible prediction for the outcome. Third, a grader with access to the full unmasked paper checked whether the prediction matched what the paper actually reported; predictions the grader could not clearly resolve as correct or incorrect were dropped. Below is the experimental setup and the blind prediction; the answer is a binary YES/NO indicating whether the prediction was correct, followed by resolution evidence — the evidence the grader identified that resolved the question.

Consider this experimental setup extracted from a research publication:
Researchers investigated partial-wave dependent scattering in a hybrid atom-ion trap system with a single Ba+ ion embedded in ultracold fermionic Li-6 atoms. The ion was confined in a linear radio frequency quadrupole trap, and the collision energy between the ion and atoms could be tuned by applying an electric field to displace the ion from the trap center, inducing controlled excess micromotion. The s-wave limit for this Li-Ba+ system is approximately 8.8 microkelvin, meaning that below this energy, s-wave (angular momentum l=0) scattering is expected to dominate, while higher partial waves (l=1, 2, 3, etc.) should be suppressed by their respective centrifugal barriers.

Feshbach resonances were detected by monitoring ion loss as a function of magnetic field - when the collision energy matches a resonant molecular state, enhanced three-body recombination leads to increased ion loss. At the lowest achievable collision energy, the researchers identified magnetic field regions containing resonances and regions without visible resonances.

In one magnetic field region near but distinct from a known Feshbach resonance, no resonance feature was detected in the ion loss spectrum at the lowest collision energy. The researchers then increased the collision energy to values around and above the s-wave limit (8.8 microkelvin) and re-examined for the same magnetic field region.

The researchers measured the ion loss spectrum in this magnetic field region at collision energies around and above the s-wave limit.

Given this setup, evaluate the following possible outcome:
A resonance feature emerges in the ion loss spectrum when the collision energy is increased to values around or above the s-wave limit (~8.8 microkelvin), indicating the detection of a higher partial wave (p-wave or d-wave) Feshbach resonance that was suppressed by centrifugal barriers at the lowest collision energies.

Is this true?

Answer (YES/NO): NO